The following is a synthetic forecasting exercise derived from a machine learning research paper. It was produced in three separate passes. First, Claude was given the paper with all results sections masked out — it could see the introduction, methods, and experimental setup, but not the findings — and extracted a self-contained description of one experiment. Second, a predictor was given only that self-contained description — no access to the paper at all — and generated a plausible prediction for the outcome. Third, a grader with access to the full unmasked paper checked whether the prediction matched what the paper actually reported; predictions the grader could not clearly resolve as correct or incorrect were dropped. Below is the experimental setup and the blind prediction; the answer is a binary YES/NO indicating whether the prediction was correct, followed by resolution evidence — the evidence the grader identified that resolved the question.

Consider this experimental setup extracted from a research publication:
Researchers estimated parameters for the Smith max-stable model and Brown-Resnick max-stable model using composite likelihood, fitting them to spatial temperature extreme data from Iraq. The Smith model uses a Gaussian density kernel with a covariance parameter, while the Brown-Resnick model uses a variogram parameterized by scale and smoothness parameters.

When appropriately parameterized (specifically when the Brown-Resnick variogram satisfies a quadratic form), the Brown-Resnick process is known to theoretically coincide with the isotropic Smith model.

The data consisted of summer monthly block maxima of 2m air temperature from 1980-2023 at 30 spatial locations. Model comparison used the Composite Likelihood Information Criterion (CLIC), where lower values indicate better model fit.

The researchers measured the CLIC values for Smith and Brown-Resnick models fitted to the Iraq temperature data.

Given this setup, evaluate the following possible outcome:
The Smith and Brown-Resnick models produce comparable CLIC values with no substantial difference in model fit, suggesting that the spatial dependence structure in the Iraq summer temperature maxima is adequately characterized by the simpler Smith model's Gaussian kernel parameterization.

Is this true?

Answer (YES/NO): NO